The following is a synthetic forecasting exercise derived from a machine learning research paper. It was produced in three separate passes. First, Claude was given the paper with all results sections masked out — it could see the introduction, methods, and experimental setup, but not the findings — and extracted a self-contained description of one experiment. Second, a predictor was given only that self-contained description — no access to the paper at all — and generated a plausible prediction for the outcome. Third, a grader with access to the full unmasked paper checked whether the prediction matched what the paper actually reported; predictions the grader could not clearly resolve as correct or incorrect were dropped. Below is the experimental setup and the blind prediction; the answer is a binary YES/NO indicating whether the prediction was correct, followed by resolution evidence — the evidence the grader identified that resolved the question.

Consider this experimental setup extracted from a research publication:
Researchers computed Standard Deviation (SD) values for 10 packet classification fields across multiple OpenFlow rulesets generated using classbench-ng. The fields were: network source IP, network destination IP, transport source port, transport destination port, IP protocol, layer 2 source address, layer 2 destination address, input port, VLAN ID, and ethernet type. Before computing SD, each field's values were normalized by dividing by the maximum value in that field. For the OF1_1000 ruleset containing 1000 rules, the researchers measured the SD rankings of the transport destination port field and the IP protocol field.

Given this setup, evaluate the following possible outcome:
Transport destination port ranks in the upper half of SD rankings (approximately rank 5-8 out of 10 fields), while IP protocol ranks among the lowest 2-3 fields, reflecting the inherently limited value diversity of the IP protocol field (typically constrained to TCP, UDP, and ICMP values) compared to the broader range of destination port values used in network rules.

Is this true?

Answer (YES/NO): NO